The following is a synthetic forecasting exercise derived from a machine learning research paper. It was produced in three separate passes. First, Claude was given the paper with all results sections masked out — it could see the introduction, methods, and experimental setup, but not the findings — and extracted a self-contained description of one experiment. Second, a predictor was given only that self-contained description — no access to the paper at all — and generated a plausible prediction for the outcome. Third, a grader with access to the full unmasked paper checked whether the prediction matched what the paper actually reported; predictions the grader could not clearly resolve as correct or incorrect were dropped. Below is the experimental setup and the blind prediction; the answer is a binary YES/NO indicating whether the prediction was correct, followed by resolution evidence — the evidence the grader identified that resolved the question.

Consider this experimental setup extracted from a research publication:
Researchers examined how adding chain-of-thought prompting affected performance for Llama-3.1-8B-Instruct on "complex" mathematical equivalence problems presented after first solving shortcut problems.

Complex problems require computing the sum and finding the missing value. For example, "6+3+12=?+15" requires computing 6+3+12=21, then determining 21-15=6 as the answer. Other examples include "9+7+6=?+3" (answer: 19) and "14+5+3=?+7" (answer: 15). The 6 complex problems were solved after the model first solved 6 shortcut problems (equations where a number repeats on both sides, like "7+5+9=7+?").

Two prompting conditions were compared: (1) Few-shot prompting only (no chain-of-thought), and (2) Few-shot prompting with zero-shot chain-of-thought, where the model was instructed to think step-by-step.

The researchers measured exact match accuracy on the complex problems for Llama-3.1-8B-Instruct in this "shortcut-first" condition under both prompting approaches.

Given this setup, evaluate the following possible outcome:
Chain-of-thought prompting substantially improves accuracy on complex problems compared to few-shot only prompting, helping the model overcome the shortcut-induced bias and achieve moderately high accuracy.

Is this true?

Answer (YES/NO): NO